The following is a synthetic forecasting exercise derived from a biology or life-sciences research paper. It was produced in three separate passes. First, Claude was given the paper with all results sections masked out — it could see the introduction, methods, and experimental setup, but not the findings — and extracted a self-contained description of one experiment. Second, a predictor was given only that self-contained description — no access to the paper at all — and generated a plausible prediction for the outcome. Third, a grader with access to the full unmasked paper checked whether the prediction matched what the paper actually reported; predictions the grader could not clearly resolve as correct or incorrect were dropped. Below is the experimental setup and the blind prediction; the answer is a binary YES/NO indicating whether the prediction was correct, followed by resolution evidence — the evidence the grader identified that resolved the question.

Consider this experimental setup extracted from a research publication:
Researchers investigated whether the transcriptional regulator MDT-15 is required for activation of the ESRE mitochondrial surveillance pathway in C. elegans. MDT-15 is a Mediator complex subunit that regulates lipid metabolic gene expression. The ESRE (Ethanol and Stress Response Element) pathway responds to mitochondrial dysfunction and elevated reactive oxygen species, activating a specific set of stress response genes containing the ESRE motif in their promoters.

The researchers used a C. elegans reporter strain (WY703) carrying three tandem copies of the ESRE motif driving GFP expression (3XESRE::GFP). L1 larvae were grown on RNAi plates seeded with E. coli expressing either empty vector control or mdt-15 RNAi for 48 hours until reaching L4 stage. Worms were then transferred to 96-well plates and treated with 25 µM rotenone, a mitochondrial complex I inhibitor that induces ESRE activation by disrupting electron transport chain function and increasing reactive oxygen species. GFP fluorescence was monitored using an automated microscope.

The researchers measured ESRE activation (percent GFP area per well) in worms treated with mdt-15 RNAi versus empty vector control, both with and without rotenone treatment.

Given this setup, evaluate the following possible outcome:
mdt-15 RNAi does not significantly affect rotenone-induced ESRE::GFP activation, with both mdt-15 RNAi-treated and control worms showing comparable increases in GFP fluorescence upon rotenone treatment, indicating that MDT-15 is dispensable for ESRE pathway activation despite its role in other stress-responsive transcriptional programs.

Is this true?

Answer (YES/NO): NO